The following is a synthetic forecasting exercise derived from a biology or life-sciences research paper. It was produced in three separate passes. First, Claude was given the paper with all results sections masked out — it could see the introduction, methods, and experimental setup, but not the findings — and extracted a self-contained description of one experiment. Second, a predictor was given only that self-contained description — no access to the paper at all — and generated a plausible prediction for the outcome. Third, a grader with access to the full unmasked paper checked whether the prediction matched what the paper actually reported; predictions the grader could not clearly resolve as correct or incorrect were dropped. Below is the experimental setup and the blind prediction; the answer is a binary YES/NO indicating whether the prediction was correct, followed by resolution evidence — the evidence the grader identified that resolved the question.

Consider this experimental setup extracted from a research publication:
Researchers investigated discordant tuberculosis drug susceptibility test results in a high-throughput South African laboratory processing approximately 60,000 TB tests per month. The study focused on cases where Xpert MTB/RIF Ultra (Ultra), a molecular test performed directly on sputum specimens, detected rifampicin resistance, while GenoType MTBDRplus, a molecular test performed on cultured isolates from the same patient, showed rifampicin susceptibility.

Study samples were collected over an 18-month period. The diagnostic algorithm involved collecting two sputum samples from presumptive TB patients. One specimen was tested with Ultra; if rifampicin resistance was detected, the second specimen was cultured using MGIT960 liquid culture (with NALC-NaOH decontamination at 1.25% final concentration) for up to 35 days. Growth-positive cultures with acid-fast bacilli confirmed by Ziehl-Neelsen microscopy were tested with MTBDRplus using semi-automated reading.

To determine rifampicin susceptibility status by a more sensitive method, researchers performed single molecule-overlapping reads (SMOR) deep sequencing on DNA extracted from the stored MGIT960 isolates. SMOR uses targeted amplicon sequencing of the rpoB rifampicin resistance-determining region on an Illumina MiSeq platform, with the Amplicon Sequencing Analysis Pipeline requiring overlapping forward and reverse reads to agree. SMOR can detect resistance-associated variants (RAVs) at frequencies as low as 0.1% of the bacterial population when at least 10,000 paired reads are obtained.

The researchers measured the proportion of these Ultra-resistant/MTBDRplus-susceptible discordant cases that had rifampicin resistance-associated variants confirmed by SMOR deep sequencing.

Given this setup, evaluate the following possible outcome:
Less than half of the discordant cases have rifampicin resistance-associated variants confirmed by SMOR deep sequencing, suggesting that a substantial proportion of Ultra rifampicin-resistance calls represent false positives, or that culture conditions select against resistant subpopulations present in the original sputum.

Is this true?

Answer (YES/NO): NO